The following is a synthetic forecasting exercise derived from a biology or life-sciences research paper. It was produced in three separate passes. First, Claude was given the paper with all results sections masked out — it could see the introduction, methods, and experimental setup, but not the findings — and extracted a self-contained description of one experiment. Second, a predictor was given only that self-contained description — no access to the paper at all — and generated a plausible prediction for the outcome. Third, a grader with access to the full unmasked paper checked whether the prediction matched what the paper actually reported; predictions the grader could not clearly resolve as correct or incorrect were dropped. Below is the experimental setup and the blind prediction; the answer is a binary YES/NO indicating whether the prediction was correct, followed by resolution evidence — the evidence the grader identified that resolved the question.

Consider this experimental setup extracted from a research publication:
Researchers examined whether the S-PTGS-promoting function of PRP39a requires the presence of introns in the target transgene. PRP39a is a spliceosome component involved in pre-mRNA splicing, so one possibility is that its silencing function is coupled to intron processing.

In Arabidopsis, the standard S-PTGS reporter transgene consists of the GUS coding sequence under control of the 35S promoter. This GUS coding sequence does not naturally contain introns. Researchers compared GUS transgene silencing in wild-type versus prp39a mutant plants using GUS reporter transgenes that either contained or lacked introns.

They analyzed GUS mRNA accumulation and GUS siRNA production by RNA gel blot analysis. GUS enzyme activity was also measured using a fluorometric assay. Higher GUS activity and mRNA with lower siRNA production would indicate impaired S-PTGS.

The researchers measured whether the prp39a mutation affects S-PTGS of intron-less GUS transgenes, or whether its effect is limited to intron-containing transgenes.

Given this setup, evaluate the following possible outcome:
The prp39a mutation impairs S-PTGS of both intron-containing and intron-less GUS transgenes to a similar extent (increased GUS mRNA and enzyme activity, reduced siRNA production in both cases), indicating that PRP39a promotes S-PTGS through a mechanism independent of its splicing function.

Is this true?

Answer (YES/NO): NO